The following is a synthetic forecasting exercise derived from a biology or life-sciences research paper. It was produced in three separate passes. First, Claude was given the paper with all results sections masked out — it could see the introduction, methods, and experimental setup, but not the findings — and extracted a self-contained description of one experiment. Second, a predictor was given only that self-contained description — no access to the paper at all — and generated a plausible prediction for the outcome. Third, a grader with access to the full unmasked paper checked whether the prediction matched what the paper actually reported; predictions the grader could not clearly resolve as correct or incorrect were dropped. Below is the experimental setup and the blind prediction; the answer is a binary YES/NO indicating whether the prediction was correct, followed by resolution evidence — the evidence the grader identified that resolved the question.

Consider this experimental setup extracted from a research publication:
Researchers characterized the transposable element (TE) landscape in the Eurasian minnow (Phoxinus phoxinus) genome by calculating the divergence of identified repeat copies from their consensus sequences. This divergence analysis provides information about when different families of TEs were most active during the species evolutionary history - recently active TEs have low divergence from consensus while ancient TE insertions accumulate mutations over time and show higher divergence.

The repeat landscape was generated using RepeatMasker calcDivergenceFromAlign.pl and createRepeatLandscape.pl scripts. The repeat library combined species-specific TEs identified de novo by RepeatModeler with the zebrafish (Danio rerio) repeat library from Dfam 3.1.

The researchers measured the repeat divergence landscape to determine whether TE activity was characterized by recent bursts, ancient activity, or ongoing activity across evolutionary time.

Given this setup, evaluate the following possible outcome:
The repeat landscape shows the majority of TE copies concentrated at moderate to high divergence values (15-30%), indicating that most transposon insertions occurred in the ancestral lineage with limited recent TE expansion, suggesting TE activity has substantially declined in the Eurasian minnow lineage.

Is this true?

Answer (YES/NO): NO